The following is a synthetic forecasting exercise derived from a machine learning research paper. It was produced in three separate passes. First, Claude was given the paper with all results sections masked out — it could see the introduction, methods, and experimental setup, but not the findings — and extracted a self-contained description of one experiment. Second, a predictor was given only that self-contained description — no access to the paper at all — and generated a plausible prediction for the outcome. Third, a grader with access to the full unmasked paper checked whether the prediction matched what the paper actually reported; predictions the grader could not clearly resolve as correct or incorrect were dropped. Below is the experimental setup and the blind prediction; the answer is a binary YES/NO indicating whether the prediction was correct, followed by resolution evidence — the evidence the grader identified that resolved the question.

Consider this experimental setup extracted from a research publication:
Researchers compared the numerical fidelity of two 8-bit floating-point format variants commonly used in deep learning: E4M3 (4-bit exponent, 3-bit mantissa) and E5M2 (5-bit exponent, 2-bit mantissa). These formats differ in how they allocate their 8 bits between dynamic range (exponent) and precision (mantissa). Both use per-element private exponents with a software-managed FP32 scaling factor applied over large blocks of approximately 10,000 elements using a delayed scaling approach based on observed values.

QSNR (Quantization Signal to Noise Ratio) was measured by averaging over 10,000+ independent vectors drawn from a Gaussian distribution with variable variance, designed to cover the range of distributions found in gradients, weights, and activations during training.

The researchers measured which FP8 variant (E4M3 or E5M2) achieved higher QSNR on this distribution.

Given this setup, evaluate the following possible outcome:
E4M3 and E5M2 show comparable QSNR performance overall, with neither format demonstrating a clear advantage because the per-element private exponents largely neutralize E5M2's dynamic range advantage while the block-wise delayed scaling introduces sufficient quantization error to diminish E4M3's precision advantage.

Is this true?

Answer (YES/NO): NO